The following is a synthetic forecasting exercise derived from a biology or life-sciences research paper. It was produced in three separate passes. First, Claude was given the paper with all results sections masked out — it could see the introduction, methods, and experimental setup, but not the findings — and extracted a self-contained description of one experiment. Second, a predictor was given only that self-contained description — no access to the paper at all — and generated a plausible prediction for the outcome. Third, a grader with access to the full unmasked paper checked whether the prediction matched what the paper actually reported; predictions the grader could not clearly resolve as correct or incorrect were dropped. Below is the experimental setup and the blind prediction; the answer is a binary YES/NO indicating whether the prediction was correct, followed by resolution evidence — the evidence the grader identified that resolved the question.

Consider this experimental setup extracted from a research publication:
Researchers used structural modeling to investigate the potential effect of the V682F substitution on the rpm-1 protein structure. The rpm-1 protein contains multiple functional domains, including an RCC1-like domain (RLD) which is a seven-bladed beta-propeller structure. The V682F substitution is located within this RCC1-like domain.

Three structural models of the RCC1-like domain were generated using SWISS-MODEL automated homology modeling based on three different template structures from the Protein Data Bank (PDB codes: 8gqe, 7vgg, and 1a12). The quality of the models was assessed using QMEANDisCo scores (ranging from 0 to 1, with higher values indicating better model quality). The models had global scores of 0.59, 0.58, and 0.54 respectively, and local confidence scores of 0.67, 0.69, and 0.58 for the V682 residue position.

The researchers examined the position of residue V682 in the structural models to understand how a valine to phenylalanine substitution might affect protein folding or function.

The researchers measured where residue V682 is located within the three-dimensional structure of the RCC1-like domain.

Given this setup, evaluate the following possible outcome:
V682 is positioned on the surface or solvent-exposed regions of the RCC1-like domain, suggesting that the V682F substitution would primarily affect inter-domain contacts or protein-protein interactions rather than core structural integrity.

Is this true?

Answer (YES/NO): YES